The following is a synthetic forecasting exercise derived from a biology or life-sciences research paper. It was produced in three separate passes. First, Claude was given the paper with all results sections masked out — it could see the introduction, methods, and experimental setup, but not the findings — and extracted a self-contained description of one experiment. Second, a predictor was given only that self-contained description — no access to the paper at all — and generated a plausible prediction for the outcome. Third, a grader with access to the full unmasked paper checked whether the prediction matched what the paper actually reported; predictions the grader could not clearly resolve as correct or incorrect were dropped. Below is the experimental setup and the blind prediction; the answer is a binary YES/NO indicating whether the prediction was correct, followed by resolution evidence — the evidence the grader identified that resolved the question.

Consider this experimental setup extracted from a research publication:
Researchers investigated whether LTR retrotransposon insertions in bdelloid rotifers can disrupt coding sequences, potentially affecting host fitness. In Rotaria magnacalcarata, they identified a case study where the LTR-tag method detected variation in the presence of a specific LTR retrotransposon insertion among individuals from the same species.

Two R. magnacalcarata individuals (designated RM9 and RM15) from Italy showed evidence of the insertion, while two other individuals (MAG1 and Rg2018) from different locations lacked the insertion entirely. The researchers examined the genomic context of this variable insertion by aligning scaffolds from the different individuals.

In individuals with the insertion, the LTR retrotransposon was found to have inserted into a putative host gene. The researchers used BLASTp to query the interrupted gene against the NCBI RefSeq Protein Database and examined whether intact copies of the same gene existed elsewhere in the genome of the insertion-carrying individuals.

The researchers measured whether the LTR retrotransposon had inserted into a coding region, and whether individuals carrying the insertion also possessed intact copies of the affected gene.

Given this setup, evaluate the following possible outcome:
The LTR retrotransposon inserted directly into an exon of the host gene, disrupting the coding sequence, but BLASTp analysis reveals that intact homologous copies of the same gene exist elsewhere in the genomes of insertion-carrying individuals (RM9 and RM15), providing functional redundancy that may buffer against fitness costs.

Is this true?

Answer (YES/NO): NO